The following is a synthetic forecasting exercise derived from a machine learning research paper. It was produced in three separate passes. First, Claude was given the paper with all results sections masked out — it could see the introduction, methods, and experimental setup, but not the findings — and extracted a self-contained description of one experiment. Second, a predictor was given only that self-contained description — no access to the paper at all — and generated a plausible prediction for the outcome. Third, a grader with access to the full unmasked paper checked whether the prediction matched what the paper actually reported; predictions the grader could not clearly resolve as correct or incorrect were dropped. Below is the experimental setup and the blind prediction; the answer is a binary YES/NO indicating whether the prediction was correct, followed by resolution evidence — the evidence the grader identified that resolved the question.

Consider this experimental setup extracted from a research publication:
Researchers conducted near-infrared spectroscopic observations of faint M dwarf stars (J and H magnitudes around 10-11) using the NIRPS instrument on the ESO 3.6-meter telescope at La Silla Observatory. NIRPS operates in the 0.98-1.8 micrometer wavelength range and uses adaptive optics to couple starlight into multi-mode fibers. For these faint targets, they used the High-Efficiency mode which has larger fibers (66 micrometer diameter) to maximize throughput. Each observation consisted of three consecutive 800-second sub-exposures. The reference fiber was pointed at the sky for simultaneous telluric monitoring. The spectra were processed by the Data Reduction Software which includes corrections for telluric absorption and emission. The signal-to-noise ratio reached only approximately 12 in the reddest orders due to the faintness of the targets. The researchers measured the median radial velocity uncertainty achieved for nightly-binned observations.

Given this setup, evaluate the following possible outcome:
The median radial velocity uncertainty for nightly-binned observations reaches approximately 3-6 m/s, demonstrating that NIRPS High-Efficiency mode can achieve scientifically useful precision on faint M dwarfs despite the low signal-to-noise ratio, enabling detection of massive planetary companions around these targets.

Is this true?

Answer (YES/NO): NO